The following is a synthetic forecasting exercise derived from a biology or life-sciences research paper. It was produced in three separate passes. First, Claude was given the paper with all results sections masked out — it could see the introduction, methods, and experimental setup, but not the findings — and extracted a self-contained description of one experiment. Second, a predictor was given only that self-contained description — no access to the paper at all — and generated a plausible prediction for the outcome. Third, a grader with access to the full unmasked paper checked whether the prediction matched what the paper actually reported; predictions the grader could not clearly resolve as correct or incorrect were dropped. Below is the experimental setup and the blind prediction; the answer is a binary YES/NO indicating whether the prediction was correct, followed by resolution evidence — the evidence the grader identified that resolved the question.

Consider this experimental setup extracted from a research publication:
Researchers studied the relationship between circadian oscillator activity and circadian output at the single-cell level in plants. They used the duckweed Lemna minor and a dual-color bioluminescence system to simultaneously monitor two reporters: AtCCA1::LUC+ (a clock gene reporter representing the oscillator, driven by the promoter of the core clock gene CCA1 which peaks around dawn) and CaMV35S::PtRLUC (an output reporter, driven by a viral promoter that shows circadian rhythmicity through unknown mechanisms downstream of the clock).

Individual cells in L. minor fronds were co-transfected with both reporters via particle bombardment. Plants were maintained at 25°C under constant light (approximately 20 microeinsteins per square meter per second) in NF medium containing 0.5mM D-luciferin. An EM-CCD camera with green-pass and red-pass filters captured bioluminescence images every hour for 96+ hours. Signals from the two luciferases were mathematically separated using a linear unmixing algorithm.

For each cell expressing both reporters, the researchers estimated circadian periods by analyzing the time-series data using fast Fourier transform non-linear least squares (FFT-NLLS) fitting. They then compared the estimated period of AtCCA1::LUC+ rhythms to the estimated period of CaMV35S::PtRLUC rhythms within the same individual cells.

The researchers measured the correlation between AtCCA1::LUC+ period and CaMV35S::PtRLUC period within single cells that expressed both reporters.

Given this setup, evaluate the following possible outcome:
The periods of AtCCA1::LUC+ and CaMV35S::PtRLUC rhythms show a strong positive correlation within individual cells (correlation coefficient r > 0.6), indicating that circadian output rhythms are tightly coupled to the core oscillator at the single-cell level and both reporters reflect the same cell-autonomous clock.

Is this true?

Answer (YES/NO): NO